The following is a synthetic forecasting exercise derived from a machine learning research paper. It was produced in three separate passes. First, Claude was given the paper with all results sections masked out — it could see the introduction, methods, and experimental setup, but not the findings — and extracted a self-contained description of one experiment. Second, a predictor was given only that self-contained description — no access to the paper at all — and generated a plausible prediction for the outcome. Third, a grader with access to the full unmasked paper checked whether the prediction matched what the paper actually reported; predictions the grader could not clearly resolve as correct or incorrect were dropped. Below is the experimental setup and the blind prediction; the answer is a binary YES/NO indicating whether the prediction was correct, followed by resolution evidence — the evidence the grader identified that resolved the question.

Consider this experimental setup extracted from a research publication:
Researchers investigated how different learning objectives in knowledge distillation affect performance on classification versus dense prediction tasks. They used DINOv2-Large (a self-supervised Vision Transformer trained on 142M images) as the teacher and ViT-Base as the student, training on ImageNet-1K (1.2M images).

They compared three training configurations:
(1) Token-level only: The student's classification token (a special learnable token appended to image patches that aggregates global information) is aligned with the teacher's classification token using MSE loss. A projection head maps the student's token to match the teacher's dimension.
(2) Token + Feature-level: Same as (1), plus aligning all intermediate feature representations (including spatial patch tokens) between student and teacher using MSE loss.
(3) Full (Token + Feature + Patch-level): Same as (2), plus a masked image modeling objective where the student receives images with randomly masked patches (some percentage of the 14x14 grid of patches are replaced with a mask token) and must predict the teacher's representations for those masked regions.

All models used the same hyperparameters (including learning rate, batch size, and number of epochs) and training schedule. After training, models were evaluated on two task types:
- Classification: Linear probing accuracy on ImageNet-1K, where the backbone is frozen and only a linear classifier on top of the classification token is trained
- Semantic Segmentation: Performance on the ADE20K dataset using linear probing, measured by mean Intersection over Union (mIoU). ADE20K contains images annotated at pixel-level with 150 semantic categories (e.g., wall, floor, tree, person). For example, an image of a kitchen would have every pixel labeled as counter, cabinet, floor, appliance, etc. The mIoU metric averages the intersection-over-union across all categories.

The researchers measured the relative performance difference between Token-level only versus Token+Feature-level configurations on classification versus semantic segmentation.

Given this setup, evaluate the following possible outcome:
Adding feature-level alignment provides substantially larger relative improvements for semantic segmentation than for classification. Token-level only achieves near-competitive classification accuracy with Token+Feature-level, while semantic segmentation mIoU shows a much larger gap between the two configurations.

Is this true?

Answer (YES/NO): YES